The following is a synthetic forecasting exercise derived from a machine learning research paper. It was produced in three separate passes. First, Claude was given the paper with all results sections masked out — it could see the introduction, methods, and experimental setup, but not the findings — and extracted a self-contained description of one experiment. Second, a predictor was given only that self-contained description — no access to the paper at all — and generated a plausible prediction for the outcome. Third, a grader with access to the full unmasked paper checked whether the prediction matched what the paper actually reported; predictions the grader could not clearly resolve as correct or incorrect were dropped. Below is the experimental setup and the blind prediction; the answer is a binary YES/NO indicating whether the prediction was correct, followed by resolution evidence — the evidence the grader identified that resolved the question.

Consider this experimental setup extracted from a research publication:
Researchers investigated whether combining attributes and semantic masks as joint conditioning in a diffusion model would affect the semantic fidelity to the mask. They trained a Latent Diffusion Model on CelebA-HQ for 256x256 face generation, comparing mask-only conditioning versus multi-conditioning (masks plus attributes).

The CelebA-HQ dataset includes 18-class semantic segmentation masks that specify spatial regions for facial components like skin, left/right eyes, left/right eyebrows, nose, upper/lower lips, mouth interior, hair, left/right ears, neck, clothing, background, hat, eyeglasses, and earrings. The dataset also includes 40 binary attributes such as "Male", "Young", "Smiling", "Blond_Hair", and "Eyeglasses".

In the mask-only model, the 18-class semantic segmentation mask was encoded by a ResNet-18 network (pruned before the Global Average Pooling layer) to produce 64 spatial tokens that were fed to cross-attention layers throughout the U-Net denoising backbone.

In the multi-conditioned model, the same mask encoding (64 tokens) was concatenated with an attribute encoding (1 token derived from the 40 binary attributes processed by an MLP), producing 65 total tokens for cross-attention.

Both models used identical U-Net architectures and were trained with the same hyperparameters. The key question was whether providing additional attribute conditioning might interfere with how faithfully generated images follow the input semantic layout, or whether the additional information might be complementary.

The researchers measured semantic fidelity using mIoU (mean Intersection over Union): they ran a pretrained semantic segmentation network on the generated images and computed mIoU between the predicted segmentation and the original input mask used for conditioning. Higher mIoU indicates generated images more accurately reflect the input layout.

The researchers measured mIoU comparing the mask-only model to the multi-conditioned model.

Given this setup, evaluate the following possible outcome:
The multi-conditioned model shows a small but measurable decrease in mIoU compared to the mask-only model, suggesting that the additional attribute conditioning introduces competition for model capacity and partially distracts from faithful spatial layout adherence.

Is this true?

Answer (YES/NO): NO